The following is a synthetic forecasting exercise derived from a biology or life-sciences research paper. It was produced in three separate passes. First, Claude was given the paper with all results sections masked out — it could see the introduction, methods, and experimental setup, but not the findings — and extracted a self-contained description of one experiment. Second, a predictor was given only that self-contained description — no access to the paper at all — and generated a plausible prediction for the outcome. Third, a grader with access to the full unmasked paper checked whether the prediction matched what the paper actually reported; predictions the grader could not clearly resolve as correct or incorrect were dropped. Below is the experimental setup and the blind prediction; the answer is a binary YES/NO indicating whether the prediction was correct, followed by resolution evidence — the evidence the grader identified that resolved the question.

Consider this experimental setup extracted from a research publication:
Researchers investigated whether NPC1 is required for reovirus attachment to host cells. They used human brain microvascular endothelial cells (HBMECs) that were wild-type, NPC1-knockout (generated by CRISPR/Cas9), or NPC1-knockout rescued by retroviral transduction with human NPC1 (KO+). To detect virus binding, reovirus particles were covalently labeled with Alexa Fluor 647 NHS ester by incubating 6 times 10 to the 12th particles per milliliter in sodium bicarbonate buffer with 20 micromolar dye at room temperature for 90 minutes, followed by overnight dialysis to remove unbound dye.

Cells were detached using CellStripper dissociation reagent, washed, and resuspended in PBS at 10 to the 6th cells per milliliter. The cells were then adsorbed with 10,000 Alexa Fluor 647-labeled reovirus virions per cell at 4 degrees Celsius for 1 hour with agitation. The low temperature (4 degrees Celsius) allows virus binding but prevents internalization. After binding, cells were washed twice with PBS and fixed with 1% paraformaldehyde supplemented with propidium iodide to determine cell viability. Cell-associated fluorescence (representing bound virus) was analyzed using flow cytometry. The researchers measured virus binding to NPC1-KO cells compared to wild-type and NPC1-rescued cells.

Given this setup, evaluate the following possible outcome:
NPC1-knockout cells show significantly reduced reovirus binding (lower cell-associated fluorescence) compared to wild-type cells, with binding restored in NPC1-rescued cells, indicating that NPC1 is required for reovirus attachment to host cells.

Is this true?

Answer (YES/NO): NO